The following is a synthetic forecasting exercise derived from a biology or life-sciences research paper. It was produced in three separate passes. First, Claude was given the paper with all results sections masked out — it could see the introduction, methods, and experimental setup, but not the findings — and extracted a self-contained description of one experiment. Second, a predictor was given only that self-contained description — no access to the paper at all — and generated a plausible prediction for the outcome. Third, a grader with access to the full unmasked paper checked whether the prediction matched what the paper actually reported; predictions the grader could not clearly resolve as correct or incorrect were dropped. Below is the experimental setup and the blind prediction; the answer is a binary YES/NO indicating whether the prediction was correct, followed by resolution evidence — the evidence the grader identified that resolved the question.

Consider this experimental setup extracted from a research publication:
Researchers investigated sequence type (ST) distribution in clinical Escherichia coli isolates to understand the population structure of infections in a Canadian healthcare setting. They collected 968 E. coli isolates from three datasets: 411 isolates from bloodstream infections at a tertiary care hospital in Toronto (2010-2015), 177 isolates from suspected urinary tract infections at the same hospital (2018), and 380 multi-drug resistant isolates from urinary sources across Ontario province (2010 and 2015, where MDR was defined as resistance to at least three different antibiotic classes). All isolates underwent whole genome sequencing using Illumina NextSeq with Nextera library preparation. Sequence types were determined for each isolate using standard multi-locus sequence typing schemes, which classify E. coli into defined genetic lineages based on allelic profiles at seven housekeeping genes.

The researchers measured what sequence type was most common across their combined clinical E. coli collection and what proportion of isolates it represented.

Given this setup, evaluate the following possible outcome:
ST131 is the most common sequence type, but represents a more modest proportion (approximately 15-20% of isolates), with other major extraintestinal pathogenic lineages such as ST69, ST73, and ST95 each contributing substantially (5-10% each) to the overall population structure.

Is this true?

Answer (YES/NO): NO